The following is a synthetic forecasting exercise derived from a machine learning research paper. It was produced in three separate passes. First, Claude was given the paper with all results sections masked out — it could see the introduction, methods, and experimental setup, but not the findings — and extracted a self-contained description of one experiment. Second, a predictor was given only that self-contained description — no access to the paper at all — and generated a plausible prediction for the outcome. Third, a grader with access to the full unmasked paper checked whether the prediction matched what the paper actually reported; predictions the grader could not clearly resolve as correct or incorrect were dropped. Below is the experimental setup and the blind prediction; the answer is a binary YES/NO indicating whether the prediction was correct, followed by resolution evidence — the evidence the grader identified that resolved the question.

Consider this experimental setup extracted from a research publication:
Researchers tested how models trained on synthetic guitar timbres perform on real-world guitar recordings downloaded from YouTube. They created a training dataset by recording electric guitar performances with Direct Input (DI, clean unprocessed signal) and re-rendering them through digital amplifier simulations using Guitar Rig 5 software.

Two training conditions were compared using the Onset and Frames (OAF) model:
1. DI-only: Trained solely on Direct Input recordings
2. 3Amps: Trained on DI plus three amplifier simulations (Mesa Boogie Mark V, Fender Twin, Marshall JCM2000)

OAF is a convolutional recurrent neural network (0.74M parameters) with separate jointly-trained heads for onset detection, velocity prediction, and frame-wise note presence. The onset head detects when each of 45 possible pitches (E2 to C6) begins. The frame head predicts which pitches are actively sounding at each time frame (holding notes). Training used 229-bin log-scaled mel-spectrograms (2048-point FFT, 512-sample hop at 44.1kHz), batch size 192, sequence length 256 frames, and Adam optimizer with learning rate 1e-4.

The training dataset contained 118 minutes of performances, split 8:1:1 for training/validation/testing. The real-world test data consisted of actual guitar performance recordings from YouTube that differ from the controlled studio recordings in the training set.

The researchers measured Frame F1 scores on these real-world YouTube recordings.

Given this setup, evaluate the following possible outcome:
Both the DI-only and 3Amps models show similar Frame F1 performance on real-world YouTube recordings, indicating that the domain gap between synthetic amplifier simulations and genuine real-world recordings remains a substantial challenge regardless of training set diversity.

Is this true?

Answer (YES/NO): NO